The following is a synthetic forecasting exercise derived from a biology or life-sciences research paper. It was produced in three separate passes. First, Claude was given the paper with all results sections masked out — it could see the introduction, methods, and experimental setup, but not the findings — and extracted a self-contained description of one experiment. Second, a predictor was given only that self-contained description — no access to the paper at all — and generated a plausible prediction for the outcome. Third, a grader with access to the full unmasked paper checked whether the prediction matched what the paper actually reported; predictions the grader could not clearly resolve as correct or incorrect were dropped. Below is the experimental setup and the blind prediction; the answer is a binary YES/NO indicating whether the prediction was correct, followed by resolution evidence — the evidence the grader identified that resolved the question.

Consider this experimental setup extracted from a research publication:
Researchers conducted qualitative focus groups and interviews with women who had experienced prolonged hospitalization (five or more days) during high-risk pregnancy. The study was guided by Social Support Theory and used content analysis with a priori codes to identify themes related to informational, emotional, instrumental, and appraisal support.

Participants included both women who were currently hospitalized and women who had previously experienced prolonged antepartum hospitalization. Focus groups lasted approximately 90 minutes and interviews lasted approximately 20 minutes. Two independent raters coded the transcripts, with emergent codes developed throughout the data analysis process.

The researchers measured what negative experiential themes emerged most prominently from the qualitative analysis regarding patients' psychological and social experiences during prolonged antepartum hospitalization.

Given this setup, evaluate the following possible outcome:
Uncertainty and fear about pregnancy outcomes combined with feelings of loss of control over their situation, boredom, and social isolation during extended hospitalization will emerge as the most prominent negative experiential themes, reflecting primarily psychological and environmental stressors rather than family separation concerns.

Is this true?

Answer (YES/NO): YES